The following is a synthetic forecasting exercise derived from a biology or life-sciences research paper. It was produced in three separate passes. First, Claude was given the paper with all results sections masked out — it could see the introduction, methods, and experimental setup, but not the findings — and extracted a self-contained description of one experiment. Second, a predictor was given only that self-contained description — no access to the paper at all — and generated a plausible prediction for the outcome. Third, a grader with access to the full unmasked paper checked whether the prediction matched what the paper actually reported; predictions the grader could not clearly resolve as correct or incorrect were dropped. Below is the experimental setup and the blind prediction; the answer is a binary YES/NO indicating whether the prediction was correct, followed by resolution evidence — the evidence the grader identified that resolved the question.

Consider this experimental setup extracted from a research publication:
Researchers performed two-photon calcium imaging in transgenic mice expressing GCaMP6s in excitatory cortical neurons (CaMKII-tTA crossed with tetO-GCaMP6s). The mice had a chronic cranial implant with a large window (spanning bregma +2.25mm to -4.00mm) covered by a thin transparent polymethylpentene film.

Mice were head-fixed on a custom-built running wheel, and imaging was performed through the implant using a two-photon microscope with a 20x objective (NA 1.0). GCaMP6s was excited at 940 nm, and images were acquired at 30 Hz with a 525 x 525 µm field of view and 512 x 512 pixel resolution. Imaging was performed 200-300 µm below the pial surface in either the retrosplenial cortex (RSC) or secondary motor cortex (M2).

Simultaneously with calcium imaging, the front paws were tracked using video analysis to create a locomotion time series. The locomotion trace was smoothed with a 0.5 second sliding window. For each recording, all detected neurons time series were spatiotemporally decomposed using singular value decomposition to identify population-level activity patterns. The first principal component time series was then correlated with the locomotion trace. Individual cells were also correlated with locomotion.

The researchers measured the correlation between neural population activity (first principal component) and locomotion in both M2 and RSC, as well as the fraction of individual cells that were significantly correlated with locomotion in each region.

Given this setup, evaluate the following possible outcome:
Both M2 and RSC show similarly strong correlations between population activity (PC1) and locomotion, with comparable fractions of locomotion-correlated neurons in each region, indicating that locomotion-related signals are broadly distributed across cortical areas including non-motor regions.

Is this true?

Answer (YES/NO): YES